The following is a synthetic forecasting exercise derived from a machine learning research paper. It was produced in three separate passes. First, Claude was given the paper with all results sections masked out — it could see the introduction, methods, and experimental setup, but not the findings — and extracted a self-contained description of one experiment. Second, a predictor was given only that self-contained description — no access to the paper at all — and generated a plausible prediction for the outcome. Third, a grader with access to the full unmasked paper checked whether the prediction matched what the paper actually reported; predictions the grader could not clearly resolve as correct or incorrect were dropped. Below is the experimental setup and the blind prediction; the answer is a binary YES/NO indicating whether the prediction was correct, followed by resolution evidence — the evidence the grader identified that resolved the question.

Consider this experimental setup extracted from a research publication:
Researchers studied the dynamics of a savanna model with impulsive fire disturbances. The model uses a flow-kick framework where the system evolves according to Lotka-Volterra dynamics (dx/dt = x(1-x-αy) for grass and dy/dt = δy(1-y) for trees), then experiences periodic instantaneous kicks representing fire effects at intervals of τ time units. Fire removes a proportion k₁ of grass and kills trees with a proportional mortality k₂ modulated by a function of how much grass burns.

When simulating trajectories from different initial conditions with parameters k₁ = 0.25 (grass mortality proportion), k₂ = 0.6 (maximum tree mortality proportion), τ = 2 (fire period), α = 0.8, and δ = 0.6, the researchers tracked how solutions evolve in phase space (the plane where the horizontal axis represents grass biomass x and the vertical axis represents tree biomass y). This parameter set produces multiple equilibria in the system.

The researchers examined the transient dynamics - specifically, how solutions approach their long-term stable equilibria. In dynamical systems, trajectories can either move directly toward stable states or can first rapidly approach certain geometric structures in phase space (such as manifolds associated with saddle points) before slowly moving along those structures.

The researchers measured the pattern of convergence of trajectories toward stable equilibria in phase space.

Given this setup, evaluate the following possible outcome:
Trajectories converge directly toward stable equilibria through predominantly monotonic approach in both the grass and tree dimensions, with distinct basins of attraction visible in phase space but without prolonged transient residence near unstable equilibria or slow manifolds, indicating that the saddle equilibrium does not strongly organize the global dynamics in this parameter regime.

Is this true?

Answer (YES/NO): NO